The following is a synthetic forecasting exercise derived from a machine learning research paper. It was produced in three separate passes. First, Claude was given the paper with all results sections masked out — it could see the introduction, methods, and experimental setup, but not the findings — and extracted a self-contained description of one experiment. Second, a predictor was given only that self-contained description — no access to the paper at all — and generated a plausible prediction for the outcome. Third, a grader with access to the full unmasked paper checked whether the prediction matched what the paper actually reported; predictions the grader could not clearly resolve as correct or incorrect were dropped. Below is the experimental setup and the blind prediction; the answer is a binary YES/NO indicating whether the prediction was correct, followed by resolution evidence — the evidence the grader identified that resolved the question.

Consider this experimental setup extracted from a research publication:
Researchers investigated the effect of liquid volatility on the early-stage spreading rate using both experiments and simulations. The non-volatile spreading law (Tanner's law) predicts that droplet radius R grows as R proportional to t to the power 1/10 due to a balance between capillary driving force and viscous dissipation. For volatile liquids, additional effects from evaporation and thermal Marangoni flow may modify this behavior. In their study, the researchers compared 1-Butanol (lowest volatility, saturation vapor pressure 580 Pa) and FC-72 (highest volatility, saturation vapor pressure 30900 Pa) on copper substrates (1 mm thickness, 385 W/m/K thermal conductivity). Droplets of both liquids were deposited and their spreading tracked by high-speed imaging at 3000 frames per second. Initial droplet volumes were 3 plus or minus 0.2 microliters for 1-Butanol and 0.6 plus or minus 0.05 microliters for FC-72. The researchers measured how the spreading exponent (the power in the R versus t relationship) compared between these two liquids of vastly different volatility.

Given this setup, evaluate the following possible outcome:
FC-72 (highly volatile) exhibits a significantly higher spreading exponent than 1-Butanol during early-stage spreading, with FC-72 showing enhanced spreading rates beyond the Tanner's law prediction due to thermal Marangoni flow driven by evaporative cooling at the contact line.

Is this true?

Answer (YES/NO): NO